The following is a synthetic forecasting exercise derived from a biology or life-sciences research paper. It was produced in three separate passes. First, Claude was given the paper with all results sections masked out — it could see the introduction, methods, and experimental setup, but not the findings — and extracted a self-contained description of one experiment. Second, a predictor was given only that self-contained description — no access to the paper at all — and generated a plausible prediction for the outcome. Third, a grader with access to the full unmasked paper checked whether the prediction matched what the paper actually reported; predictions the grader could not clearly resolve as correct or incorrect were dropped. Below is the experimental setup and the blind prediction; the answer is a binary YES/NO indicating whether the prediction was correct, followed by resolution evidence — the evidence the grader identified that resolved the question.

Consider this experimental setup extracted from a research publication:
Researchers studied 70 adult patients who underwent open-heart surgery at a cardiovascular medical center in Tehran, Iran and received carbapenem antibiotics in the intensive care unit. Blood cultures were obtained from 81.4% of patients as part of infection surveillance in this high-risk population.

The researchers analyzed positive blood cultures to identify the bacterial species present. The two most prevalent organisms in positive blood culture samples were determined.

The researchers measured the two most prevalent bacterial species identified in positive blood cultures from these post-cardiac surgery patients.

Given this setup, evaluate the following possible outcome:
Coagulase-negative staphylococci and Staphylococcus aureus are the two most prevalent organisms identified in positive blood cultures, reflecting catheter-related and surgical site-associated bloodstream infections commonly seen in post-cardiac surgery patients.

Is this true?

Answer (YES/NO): NO